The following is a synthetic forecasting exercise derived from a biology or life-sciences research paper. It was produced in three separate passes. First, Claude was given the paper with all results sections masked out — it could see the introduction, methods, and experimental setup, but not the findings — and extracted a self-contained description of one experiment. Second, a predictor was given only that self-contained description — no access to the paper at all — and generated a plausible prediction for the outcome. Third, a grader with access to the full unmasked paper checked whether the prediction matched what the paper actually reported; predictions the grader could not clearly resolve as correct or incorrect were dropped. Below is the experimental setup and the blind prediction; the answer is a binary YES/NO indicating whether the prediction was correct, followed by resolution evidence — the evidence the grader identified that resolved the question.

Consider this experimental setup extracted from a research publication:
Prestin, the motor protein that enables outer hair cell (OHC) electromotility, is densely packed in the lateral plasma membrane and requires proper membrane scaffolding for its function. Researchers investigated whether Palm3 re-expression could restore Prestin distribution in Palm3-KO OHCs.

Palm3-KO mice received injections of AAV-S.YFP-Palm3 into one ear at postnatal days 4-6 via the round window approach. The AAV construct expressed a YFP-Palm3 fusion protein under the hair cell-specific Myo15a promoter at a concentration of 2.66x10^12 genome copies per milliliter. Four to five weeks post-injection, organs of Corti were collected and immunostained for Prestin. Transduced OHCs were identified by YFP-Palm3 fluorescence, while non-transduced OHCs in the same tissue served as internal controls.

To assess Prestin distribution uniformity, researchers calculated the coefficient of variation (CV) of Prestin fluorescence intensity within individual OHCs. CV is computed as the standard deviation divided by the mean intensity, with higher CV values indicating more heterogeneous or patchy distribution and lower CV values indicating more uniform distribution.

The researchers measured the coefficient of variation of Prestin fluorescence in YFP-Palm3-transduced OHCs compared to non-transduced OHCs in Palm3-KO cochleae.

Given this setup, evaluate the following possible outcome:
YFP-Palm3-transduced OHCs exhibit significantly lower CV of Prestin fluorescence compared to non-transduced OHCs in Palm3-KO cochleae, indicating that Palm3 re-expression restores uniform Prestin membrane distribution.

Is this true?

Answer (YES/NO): YES